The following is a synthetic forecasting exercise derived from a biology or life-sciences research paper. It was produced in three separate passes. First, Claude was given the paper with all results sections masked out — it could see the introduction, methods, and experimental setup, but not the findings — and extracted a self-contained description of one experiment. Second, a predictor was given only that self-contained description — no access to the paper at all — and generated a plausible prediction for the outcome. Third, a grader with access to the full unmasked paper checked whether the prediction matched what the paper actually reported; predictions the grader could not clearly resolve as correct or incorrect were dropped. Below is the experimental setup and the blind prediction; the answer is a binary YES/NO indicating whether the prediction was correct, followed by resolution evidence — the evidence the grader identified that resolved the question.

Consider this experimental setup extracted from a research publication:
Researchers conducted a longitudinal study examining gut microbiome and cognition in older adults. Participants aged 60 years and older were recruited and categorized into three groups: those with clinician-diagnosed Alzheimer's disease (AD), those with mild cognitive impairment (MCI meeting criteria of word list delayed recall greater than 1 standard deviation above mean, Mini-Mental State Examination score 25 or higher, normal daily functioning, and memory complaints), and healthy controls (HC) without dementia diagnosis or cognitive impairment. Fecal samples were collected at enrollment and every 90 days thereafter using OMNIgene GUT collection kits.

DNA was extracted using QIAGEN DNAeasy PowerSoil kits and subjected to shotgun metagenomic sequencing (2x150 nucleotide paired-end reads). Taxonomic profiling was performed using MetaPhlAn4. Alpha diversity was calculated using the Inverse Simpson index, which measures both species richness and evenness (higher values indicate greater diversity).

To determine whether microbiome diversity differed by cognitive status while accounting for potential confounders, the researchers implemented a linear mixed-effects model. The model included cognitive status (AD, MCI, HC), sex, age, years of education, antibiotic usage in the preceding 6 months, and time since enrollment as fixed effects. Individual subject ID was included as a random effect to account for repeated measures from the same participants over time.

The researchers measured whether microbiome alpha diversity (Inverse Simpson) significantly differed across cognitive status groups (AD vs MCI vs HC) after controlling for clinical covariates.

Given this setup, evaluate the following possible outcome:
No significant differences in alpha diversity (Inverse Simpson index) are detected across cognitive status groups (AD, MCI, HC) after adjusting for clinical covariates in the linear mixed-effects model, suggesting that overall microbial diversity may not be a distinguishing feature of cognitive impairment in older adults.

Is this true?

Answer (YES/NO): YES